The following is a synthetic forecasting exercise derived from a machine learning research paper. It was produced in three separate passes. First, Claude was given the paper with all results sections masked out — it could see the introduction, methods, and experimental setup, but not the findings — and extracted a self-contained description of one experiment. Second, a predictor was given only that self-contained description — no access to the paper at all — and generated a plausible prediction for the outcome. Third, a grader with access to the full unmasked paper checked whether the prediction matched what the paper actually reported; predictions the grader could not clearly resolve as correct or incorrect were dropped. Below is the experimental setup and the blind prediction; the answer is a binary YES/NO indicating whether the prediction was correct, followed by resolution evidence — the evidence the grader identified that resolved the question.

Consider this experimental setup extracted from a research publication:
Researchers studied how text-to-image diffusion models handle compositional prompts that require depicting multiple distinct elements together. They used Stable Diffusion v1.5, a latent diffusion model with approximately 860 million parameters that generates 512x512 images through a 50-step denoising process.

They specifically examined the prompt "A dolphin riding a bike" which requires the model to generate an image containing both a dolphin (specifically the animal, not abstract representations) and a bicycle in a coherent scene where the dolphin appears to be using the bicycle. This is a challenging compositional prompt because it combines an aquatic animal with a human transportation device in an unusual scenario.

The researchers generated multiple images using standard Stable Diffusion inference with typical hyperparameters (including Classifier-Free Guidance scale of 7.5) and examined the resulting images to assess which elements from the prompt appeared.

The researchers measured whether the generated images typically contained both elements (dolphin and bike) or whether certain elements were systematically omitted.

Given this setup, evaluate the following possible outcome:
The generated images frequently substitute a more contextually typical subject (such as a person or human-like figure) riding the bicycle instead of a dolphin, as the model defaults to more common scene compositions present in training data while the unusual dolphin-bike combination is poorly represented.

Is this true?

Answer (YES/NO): NO